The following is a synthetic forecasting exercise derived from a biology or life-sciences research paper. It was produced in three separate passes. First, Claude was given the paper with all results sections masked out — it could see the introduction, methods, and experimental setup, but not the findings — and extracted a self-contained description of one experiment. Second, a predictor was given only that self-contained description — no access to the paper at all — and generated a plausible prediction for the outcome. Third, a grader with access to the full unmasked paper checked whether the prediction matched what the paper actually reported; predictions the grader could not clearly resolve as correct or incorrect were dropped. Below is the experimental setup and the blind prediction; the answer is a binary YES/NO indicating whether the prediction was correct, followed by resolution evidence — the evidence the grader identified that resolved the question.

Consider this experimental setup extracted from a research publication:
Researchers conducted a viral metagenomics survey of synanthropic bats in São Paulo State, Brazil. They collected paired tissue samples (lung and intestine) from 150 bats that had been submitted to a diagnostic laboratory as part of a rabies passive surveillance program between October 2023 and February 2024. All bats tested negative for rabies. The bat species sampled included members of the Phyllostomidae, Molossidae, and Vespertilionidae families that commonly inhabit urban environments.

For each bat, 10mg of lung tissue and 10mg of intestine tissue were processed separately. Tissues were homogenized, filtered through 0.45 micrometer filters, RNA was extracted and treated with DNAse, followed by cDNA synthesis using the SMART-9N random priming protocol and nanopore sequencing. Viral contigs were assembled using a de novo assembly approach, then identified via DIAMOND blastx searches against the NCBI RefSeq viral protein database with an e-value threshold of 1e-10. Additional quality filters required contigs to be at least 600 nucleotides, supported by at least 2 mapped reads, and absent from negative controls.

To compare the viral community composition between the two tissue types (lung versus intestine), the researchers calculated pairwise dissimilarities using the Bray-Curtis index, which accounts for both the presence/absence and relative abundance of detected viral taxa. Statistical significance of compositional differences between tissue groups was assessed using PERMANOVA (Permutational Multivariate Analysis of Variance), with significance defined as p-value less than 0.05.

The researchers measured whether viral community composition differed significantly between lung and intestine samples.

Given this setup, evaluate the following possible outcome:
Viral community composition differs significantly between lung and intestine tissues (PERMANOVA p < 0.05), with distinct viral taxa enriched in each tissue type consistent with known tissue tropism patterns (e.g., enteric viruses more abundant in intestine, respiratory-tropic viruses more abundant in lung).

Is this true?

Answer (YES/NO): NO